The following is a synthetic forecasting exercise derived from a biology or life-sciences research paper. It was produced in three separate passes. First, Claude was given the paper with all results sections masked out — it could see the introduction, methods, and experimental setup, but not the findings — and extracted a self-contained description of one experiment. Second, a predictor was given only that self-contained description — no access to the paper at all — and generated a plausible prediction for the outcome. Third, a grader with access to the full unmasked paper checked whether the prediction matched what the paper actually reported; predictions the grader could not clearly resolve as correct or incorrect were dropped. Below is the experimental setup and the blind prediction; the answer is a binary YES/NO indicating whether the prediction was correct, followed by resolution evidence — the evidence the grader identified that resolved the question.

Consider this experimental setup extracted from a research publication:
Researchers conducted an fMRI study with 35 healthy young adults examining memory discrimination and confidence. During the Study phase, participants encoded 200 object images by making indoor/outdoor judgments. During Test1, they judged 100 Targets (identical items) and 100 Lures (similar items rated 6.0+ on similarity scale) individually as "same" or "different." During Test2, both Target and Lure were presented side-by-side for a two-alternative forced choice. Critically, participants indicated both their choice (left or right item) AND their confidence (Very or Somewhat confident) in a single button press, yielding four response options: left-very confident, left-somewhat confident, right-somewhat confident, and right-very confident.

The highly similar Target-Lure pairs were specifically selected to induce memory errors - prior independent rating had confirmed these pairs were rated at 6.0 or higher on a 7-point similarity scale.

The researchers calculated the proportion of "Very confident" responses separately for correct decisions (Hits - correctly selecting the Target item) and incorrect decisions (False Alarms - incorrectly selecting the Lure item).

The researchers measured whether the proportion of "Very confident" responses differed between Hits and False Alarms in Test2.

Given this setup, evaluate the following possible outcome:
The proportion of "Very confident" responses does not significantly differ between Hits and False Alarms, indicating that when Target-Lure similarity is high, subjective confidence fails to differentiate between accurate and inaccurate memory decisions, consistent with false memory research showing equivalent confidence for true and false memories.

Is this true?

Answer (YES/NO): YES